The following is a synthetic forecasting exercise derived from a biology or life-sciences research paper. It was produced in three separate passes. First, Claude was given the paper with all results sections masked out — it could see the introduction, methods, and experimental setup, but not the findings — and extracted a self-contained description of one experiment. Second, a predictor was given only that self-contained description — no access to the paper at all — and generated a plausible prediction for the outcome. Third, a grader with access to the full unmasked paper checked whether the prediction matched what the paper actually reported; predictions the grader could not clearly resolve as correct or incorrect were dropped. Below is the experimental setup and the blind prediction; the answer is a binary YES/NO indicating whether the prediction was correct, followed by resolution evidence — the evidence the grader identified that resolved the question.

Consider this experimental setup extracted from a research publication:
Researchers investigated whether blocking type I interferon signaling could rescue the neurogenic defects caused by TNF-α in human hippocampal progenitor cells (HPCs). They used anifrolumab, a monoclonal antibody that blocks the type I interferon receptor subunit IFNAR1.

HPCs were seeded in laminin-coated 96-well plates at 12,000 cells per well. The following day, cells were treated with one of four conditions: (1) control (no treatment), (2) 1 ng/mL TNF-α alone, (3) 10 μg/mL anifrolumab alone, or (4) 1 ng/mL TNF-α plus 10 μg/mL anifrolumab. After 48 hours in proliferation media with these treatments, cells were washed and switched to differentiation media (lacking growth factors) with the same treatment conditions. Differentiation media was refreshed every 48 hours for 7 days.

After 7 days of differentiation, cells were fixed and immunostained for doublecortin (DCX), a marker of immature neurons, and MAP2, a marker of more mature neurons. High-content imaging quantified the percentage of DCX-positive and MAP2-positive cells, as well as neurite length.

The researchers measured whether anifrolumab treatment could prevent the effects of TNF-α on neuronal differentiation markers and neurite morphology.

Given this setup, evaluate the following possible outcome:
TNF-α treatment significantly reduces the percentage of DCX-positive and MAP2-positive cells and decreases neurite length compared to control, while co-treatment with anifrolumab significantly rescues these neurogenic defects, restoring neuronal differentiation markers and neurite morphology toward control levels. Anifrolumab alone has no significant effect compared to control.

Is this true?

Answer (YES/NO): NO